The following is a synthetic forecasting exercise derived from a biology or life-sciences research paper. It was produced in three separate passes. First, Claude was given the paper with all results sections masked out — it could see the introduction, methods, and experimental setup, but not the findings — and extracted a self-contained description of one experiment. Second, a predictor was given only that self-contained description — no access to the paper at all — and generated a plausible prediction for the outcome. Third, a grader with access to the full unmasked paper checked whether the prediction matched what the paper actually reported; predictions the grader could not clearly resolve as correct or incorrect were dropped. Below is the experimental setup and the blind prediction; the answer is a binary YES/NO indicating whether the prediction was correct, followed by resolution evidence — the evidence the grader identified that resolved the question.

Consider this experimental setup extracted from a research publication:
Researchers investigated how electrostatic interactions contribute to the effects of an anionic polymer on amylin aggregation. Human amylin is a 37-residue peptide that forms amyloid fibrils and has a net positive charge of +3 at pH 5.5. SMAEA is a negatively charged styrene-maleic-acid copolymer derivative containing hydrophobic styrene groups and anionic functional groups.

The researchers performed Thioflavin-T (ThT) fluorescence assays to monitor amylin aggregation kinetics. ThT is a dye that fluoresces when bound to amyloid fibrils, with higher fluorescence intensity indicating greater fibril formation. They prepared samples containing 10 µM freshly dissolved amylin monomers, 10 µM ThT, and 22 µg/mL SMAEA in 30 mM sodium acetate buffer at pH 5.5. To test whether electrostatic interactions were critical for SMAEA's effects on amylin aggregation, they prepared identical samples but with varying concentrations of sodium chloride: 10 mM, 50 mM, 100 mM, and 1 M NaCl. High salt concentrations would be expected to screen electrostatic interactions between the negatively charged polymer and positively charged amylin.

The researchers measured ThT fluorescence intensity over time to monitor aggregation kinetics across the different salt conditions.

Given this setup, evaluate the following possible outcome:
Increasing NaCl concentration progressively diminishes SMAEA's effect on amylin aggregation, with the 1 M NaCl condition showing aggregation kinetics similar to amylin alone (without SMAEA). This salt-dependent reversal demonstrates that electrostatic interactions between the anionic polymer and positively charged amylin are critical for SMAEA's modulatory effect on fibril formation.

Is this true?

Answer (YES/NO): NO